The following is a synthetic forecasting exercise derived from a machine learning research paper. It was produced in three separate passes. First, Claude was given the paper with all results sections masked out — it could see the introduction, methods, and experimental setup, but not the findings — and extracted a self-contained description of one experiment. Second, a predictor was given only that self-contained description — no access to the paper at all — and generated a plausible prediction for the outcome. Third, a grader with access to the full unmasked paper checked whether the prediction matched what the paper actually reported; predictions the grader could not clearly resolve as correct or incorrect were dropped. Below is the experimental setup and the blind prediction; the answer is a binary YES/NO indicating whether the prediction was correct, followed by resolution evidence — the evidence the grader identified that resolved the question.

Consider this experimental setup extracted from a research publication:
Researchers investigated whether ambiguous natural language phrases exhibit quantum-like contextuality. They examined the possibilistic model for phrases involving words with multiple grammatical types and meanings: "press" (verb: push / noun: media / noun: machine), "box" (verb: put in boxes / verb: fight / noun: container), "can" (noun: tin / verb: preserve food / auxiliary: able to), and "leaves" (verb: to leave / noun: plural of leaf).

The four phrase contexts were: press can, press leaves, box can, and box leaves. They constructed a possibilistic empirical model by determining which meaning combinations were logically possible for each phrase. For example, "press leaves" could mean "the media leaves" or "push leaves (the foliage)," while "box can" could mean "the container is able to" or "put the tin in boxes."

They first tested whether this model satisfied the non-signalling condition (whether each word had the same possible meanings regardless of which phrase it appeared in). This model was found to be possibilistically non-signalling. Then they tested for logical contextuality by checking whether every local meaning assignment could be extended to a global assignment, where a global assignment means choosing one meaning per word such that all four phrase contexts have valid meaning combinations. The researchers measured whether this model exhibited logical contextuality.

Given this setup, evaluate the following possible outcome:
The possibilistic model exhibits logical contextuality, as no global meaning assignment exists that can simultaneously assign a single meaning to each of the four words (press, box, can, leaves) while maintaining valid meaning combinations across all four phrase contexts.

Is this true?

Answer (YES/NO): NO